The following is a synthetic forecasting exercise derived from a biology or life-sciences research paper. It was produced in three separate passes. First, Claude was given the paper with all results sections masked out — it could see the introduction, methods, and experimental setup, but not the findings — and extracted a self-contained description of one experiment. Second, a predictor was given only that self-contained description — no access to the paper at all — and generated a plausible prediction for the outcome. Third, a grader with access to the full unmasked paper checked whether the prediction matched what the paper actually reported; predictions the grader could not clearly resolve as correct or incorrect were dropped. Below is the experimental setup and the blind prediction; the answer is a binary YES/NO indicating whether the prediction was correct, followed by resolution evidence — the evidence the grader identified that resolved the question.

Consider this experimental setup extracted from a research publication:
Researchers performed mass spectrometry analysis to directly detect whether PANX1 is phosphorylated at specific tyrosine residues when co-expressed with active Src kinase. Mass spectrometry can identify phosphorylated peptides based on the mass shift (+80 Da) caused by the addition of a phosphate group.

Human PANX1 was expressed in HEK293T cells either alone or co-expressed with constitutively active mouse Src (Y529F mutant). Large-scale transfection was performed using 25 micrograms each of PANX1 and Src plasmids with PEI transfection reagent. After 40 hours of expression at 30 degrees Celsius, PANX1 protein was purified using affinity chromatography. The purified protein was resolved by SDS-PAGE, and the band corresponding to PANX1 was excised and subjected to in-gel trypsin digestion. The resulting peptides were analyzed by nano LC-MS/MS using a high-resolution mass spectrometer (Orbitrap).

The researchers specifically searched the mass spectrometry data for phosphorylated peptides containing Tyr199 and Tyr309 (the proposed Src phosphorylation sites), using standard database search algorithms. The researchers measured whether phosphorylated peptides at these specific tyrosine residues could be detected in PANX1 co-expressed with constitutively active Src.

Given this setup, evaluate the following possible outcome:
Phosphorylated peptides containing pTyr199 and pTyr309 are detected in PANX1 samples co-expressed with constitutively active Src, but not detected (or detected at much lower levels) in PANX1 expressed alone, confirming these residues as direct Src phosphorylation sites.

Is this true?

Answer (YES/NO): NO